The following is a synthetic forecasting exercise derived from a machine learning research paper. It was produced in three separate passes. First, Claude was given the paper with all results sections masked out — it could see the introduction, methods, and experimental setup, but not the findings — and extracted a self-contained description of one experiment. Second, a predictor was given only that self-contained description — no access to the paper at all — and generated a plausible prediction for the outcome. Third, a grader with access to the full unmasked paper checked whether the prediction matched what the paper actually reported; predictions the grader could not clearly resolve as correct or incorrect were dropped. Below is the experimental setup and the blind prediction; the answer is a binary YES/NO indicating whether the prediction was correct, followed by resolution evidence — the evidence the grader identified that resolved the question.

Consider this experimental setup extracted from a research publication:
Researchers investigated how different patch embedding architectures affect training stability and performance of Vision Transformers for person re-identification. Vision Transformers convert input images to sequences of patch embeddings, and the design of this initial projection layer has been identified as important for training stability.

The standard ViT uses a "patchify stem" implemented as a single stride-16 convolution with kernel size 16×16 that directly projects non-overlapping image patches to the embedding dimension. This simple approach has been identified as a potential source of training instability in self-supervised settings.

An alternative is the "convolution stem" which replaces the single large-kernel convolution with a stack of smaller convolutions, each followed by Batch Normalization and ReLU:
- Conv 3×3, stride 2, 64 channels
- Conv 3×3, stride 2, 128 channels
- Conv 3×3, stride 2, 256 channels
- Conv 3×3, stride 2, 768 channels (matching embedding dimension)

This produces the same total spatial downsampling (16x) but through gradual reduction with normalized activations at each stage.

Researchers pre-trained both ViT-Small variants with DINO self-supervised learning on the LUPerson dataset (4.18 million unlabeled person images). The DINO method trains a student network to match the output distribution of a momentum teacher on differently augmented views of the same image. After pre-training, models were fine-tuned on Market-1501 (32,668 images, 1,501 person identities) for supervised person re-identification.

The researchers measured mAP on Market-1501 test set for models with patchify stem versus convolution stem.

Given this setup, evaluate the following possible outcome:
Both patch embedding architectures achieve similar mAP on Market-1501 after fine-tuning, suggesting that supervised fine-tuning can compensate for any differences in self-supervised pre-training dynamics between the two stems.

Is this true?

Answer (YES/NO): NO